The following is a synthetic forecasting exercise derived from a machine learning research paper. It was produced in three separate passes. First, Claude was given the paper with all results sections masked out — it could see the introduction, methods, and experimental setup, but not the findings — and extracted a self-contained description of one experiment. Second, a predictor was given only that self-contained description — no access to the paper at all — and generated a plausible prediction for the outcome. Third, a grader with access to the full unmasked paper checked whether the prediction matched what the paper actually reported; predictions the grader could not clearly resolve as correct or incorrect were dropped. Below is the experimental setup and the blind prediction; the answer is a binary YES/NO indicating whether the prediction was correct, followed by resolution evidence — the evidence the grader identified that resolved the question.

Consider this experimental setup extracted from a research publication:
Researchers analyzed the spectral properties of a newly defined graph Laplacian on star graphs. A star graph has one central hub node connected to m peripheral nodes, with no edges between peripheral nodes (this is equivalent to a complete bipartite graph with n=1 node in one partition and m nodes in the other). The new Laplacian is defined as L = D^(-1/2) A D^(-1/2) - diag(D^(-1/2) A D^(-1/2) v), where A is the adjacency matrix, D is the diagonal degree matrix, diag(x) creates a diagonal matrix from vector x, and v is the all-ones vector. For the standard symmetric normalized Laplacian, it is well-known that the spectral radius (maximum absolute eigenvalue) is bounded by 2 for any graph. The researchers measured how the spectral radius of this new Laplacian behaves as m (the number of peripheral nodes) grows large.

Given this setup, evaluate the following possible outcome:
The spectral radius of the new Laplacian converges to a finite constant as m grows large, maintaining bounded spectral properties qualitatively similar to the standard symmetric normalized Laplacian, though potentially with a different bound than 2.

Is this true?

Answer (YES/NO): NO